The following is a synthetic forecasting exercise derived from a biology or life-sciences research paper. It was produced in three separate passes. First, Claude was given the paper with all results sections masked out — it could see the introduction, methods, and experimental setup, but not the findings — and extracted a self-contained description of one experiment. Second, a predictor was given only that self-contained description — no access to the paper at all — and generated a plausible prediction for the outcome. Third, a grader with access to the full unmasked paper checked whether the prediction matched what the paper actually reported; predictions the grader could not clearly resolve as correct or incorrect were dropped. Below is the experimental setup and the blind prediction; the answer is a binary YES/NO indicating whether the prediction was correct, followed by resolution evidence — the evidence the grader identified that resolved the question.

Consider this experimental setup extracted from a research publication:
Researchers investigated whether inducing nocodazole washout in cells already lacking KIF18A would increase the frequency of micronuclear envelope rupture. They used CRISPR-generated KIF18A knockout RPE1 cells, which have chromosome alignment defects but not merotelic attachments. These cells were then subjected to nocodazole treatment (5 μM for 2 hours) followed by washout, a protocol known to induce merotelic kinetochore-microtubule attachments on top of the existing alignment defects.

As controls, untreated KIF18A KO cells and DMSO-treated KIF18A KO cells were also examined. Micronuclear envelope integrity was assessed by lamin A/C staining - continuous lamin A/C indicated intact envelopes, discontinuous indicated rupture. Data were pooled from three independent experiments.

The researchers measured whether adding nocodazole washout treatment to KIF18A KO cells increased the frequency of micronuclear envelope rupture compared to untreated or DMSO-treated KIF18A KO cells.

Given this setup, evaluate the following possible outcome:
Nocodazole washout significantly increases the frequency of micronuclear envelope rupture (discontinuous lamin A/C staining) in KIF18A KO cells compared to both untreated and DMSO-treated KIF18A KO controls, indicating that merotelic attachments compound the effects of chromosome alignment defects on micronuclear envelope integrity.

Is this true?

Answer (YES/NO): YES